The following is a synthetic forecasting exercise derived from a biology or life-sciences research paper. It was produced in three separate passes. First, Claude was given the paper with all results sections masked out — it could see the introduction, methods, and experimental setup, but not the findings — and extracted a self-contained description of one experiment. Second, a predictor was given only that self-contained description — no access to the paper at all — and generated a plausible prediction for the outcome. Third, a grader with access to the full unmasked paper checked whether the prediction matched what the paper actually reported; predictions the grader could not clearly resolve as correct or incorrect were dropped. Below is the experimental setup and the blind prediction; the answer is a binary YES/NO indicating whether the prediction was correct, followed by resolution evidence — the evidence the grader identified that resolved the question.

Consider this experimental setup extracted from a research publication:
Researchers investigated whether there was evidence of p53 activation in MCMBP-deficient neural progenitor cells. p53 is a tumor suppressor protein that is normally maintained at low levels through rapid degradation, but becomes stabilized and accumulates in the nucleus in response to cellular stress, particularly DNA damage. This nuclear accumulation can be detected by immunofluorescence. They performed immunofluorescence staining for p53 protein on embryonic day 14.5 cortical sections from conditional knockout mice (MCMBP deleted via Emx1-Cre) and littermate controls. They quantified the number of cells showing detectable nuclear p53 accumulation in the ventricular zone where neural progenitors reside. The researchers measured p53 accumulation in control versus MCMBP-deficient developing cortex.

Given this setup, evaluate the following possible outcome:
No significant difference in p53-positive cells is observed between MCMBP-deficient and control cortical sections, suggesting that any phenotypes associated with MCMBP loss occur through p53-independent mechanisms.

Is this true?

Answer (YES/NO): NO